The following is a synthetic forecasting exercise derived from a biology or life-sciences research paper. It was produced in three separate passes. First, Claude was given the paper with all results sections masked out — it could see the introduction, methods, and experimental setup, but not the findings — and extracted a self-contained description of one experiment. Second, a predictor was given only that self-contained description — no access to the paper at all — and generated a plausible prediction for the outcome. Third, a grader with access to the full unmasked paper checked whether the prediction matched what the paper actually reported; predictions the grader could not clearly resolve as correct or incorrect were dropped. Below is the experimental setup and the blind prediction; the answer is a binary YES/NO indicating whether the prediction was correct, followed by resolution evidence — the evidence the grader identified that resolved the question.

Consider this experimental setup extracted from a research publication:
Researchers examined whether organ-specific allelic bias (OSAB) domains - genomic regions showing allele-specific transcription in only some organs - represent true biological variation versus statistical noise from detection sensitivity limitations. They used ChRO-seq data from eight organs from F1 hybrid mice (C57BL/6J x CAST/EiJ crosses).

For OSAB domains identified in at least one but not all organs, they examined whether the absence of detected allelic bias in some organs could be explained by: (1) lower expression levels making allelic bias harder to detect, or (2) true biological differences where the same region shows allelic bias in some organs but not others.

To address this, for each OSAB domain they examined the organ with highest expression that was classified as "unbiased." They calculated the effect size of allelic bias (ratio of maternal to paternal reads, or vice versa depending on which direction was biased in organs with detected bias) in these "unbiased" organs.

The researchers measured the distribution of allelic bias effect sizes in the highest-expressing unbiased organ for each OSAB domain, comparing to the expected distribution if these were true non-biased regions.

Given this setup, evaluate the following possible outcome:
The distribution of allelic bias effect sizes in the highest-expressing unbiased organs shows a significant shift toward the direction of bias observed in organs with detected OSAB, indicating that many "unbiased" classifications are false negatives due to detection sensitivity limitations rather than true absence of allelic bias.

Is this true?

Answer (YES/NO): NO